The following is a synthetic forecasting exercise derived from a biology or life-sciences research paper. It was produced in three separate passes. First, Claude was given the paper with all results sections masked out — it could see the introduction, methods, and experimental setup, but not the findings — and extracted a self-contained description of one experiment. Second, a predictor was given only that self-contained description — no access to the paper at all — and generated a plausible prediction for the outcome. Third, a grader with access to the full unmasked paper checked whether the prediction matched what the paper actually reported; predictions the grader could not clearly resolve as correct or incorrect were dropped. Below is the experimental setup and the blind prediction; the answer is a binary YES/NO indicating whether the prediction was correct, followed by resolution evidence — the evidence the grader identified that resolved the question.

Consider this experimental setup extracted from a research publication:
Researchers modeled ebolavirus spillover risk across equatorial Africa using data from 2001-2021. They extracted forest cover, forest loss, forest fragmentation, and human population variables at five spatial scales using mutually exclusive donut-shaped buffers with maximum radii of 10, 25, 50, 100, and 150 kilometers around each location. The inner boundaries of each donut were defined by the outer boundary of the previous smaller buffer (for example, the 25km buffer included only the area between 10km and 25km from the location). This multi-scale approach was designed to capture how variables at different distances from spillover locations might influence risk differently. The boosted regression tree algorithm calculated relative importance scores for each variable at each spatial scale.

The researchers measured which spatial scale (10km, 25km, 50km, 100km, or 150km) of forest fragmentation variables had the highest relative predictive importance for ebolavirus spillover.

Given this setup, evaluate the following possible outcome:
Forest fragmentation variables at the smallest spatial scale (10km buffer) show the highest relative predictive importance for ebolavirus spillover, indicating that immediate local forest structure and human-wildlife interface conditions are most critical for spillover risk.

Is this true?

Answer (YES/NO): NO